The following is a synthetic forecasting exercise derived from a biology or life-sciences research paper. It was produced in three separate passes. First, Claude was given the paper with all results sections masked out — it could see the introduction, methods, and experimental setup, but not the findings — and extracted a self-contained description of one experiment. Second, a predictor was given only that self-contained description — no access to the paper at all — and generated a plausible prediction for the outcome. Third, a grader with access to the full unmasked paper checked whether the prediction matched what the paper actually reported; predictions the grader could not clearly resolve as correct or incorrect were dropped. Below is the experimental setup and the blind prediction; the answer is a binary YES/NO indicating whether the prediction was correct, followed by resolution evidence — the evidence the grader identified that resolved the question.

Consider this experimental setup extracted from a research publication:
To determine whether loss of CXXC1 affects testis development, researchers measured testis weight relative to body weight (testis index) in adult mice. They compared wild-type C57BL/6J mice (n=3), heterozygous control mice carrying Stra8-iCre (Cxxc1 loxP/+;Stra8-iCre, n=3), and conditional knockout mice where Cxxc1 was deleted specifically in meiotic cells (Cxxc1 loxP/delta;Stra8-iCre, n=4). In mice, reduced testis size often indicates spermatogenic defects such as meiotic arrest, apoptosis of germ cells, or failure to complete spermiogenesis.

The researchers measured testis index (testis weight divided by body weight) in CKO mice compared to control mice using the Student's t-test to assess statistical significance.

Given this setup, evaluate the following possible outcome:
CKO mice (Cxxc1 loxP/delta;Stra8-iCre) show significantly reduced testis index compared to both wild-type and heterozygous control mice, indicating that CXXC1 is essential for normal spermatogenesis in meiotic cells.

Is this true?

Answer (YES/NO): NO